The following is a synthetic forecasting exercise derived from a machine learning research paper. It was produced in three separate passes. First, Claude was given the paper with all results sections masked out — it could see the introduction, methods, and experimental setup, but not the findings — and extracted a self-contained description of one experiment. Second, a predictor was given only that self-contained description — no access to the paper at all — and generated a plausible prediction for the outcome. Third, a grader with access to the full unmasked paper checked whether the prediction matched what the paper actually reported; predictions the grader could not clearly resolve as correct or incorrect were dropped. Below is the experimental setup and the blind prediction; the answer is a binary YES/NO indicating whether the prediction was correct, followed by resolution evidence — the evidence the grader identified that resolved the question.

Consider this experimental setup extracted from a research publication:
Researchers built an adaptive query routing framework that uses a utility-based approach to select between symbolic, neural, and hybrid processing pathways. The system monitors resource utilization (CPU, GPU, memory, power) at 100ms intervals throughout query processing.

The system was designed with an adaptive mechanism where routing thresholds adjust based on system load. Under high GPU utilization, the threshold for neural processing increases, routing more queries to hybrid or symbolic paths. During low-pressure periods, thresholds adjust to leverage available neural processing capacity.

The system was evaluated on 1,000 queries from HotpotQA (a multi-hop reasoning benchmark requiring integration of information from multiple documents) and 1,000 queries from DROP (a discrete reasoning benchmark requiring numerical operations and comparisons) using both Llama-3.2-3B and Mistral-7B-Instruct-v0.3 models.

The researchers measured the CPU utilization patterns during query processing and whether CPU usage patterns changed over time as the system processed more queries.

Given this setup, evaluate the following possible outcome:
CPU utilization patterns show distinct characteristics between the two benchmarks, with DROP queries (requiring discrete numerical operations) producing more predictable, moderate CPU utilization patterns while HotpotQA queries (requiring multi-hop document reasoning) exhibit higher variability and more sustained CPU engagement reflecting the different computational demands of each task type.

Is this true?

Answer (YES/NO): NO